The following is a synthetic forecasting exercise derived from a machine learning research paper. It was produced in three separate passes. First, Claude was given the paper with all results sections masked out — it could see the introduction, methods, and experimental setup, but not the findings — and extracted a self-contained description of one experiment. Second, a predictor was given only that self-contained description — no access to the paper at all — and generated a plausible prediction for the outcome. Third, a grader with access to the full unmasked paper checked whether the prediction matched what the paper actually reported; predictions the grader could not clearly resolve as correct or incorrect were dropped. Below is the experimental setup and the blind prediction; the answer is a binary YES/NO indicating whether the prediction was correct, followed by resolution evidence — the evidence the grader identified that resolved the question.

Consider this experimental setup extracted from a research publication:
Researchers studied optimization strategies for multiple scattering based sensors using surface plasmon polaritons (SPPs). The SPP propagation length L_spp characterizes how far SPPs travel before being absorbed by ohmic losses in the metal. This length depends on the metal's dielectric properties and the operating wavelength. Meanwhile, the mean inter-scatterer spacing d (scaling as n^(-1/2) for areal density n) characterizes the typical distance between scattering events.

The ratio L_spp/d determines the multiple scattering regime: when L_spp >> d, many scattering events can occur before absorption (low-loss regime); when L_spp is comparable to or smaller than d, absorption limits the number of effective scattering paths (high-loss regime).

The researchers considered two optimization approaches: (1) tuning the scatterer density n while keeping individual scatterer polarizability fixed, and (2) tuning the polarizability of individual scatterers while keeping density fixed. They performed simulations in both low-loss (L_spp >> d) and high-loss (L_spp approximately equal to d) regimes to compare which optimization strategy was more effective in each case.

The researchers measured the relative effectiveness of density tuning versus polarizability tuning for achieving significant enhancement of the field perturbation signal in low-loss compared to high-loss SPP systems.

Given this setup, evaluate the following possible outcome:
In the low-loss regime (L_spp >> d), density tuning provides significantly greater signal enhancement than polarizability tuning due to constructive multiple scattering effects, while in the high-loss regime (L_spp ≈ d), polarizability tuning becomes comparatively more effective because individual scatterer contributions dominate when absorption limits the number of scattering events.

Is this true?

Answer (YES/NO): YES